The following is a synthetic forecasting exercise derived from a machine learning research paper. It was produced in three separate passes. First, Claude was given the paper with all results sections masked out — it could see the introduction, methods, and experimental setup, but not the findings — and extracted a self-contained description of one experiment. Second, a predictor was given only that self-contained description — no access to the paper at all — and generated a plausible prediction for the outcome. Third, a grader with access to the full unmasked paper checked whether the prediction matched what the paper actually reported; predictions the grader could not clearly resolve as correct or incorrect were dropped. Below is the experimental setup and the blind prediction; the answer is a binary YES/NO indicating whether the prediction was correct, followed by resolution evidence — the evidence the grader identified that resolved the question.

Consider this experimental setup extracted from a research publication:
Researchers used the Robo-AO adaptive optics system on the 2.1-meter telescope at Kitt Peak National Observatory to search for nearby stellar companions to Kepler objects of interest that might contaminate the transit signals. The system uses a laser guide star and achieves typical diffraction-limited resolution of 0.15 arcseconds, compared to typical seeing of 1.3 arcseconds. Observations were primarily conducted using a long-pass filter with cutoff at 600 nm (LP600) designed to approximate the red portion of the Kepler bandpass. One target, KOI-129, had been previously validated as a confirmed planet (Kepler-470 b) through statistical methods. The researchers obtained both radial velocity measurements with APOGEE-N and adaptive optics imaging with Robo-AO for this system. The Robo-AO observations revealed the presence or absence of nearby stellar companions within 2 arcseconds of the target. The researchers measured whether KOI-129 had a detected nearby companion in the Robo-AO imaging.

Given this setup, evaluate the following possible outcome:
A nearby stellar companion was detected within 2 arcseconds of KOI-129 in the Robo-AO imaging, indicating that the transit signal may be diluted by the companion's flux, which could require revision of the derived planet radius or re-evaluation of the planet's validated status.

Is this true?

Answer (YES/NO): NO